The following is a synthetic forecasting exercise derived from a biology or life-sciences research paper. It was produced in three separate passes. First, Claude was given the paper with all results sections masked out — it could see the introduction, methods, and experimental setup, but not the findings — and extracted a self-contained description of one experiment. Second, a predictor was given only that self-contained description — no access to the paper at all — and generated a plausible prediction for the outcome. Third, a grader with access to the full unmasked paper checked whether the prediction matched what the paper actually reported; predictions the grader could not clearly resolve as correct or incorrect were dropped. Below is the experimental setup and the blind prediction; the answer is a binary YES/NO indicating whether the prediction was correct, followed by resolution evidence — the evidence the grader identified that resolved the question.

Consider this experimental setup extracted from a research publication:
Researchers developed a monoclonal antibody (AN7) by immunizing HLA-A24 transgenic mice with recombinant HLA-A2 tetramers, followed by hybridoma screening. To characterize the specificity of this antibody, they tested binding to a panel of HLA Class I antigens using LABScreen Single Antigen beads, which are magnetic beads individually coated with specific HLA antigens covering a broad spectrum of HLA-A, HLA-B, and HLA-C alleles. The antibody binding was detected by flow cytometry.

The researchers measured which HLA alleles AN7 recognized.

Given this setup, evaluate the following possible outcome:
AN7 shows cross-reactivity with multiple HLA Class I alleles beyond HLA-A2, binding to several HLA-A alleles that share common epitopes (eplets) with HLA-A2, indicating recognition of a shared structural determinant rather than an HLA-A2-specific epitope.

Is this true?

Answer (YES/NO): NO